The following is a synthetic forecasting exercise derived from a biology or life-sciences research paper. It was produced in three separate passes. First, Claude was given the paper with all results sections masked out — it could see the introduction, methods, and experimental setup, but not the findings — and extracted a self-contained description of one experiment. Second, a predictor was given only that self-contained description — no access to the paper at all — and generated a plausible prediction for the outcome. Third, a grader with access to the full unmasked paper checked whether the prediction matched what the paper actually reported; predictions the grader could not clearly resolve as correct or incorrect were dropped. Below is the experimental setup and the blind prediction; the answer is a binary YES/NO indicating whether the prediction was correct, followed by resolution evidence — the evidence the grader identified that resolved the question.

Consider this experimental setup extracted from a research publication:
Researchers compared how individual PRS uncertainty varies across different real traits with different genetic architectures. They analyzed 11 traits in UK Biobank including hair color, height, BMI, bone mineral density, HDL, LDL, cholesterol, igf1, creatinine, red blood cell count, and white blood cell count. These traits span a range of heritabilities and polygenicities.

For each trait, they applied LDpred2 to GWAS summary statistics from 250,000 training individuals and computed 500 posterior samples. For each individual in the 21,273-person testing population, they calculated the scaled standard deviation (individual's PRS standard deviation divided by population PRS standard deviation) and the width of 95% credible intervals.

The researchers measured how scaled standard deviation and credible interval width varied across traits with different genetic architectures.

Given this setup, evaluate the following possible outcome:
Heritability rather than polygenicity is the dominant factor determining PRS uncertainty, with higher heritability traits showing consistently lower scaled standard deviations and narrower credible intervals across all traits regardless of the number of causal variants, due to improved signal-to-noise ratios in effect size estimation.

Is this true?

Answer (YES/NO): NO